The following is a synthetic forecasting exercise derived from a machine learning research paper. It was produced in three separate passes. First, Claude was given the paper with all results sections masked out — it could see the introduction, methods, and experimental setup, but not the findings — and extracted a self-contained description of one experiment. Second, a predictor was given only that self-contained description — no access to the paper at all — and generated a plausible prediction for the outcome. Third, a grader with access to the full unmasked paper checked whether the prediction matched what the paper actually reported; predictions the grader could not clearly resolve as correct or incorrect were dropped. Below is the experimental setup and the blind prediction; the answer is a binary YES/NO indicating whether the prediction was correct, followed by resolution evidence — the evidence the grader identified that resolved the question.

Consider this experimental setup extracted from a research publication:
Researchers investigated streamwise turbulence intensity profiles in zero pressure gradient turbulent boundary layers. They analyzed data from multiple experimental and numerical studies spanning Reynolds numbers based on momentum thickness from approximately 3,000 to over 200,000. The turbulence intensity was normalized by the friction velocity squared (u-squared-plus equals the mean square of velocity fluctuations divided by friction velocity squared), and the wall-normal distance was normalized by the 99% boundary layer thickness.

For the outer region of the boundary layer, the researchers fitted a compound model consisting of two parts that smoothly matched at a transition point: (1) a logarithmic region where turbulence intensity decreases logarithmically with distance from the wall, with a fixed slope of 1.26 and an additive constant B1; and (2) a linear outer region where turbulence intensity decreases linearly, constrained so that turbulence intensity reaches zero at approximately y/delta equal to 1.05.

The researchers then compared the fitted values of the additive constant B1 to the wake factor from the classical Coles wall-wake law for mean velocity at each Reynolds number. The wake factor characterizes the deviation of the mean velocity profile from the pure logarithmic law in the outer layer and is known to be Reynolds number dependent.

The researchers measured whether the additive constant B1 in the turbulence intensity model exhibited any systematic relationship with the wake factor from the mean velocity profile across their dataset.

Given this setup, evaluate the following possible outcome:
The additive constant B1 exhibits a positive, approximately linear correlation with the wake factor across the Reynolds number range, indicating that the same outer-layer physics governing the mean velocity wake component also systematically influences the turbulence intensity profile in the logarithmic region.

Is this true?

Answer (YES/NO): YES